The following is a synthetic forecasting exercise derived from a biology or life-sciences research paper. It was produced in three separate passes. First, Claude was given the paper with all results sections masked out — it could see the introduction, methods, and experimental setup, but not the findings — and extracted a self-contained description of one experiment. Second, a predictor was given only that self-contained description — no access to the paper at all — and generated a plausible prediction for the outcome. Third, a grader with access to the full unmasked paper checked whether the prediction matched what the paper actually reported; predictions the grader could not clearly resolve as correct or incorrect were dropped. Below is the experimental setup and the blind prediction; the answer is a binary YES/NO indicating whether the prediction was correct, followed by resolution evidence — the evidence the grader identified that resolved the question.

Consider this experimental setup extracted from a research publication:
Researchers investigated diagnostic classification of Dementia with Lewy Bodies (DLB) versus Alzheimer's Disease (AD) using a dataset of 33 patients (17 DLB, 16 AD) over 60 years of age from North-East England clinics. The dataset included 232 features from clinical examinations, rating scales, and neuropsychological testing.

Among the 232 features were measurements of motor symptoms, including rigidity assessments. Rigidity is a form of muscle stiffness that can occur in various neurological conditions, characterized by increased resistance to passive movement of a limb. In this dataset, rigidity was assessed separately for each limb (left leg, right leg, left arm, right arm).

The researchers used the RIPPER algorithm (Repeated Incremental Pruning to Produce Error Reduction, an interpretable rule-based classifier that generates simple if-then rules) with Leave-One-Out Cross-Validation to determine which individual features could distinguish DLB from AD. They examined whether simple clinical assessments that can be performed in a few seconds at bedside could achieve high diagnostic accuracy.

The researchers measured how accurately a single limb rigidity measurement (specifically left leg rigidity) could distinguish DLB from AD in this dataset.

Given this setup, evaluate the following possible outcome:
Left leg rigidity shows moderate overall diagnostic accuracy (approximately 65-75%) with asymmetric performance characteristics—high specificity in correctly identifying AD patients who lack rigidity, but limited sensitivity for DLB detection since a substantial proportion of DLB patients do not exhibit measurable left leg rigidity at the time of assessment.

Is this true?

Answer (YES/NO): NO